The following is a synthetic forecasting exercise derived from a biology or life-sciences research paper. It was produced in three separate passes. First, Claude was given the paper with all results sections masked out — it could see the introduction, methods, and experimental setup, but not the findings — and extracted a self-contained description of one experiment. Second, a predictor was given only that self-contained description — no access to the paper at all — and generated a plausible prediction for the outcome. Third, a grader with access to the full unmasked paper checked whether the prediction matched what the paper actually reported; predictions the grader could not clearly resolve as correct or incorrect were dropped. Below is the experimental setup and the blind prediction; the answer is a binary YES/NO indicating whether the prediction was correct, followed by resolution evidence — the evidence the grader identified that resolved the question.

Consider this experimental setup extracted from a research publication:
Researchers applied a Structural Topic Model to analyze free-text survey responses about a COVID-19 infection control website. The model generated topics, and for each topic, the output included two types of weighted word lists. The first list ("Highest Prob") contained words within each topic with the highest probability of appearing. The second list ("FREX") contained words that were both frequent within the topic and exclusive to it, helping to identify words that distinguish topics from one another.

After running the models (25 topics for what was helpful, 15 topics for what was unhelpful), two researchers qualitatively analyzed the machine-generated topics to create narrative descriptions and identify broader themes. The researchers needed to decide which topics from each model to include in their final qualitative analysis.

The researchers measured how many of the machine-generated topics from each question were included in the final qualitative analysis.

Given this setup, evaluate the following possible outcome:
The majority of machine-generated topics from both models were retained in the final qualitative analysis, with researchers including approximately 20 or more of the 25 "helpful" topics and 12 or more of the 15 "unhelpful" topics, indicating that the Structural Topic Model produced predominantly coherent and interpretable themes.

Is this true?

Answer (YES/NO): YES